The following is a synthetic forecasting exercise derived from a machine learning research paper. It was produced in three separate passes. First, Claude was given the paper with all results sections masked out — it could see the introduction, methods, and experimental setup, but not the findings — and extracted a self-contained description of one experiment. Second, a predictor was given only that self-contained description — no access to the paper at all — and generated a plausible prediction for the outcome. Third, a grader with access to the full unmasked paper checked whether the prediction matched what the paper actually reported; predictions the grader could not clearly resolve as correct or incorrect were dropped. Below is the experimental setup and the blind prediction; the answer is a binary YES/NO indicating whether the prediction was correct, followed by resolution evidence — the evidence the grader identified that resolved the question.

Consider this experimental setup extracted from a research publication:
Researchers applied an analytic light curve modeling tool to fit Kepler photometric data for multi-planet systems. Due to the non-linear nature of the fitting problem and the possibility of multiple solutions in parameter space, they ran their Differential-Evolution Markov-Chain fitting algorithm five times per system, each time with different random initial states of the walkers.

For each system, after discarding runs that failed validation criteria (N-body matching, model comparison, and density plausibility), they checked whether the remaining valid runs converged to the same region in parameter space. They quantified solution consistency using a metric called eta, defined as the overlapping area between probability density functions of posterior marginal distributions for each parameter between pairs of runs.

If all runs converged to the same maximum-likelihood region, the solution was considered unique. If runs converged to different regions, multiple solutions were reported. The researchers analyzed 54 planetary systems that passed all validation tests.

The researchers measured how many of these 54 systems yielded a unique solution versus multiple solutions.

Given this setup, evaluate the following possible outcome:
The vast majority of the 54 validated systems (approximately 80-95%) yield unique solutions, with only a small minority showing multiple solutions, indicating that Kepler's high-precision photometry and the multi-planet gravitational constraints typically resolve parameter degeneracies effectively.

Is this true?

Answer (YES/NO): NO